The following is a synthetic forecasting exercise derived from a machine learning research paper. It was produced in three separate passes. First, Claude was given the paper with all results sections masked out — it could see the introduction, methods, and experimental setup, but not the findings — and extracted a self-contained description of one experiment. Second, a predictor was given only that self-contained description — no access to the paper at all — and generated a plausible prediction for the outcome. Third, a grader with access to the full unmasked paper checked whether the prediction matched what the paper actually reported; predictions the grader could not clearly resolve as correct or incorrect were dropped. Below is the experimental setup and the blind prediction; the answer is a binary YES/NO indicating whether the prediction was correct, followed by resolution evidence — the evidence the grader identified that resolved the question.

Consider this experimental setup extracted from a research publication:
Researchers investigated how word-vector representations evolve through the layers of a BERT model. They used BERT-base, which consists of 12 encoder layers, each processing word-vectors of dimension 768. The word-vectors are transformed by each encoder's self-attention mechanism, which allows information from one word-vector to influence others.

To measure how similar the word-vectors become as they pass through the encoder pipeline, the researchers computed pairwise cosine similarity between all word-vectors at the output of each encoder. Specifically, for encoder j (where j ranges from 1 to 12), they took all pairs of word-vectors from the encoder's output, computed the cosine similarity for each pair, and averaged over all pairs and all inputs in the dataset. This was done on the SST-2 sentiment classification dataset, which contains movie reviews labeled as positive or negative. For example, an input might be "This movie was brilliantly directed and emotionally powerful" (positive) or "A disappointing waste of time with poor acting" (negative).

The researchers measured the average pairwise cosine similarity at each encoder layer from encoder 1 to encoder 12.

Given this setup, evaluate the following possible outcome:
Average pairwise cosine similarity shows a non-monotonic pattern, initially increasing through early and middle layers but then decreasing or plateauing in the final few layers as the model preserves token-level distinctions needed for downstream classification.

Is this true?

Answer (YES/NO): NO